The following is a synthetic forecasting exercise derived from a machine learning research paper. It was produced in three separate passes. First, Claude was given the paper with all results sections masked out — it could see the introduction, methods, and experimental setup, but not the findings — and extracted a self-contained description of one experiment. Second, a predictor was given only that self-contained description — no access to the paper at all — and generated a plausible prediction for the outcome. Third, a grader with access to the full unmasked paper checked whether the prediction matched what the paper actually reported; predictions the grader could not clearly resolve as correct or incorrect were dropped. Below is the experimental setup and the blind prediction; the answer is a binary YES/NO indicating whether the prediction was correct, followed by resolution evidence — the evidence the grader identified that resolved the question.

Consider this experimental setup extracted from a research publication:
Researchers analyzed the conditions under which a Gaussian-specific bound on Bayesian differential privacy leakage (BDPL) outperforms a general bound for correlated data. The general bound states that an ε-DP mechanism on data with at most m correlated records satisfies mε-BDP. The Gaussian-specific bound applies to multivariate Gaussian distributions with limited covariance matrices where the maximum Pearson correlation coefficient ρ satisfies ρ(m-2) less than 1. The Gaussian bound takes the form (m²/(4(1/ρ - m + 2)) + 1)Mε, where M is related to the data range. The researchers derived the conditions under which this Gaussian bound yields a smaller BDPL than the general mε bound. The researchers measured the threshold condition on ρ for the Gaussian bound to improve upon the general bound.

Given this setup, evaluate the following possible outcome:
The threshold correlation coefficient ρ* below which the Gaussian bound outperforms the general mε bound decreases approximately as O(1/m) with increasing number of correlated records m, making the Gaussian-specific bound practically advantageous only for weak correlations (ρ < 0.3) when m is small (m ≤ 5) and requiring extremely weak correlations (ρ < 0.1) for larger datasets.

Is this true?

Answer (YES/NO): NO